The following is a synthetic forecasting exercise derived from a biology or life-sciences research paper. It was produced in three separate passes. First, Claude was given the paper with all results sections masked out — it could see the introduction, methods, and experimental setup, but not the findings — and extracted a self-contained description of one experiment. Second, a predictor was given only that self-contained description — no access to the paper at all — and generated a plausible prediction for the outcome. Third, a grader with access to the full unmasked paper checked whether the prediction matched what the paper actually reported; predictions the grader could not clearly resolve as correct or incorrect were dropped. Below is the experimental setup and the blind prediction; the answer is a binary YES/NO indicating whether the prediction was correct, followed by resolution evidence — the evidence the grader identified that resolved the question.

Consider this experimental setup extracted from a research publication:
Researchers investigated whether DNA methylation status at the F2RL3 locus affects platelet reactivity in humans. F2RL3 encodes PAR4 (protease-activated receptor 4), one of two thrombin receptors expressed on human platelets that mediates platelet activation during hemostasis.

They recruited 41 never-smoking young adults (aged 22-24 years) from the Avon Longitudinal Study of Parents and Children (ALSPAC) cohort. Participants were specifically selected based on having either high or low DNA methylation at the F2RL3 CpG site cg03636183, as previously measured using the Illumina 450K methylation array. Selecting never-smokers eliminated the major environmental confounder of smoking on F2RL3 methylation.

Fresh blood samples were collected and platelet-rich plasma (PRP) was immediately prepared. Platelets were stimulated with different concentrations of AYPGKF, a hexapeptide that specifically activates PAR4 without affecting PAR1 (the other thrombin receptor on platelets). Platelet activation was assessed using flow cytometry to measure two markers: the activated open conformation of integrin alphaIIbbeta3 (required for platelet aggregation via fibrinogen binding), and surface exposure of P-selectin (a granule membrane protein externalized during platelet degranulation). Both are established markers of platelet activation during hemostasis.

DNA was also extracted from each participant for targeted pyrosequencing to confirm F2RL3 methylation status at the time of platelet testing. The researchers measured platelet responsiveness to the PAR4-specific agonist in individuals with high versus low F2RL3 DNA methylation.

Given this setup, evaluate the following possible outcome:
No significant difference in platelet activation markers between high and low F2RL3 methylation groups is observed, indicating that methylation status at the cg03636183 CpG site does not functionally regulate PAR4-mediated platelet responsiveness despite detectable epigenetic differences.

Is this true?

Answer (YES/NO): NO